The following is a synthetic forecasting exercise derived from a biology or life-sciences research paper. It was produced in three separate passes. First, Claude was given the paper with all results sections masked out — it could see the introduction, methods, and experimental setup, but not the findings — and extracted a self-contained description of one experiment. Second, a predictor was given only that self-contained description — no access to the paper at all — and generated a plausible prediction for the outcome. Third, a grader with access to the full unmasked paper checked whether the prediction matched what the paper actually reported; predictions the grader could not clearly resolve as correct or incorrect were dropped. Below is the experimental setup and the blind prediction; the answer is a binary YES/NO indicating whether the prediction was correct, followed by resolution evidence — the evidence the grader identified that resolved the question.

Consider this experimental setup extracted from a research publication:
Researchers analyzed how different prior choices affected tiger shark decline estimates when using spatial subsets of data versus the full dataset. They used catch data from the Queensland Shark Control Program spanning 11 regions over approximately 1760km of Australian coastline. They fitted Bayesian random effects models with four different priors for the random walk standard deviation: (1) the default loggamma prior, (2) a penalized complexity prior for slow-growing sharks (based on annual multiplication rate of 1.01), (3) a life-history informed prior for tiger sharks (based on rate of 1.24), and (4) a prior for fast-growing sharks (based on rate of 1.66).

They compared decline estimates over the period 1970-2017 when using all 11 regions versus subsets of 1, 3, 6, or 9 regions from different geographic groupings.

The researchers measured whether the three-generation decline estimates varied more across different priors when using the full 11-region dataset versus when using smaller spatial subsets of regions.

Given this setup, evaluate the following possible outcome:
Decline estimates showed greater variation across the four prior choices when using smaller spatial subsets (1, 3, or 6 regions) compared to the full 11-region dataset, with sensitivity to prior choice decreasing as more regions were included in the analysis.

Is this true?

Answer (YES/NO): YES